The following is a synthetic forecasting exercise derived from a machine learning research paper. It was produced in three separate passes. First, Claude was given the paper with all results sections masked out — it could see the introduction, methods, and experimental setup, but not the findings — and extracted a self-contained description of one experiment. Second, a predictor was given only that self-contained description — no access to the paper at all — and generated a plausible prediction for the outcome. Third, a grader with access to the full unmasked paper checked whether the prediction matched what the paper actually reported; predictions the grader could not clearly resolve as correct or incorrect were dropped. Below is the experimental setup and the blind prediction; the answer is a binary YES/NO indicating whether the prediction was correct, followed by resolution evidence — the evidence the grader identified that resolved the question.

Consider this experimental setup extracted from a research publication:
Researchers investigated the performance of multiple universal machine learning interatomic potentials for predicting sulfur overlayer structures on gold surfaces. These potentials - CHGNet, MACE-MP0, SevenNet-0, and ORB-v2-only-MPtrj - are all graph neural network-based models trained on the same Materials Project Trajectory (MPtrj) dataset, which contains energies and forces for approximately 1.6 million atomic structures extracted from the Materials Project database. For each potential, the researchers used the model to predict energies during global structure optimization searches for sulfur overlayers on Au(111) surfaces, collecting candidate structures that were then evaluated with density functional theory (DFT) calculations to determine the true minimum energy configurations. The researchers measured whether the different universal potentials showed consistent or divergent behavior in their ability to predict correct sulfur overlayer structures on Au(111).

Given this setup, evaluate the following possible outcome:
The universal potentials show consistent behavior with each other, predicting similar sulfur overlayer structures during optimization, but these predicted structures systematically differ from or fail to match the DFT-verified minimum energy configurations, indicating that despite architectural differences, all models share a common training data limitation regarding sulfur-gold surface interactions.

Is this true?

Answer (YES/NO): YES